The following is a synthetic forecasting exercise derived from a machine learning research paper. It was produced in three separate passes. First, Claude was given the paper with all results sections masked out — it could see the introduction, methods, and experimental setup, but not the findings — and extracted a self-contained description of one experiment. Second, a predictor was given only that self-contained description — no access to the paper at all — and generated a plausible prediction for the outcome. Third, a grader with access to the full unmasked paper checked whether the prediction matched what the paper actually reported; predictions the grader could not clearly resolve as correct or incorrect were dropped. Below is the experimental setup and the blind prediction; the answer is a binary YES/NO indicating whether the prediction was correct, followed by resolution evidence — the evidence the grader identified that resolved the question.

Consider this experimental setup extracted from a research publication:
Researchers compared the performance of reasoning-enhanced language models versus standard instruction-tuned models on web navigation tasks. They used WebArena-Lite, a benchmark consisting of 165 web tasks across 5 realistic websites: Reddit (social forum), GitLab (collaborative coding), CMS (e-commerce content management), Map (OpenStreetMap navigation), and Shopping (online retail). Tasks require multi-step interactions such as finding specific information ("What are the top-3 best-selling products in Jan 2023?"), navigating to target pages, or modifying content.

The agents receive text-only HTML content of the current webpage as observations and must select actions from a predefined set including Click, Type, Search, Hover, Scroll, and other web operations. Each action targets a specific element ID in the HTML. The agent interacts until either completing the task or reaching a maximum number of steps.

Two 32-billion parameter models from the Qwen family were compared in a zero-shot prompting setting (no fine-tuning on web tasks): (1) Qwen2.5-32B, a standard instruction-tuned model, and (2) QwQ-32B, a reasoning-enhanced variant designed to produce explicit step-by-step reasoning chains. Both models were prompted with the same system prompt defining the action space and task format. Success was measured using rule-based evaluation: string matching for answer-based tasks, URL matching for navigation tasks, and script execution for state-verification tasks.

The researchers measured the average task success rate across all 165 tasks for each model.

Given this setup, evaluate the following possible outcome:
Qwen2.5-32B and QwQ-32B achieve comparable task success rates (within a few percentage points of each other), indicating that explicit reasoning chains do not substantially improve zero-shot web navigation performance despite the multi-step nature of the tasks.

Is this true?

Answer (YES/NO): NO